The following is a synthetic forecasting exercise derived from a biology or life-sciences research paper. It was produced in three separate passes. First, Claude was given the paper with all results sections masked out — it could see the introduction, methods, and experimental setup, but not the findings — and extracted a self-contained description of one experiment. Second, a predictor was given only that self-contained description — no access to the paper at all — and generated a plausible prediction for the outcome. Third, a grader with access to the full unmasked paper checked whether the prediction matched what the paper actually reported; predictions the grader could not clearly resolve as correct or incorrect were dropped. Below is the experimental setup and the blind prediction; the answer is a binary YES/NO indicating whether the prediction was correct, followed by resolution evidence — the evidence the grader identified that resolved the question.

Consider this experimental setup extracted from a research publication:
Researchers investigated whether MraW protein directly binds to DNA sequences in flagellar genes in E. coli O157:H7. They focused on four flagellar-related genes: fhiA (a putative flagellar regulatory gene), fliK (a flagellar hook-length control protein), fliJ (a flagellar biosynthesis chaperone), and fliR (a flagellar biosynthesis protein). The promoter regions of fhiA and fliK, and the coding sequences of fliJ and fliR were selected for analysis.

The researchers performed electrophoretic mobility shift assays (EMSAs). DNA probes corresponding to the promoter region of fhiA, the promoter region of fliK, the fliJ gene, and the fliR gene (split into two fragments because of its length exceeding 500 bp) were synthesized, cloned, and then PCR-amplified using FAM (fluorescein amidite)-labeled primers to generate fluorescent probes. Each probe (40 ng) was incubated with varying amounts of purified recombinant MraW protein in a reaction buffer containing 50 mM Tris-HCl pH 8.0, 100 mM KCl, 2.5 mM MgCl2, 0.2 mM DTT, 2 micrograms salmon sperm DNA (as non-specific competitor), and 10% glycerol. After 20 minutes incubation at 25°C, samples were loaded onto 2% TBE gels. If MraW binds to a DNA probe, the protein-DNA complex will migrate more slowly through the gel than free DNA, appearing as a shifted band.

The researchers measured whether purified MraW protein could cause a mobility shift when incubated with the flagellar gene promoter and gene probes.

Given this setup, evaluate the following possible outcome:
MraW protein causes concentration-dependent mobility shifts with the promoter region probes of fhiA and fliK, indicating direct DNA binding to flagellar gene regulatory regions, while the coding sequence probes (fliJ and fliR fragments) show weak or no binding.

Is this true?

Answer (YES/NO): NO